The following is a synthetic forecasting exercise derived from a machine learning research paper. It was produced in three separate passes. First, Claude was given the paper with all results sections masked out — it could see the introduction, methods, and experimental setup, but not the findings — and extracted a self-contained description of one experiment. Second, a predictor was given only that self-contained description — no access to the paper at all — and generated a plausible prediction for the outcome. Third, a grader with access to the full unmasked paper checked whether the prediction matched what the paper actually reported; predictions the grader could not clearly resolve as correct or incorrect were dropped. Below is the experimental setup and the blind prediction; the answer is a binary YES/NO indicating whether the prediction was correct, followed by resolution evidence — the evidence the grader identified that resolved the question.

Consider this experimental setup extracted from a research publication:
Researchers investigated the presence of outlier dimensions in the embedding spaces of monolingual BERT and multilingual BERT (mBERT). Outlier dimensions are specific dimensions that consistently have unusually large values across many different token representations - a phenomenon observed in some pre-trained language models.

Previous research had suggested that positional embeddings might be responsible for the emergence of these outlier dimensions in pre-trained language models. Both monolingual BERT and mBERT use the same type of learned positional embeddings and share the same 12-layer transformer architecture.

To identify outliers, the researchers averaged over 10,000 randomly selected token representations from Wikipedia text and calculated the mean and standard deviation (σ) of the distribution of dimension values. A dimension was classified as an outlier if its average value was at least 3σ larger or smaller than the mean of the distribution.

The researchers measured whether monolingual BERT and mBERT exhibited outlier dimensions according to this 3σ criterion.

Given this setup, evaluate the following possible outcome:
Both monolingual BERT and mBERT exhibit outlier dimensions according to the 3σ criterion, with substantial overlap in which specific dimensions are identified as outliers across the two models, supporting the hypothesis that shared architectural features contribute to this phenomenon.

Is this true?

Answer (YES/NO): NO